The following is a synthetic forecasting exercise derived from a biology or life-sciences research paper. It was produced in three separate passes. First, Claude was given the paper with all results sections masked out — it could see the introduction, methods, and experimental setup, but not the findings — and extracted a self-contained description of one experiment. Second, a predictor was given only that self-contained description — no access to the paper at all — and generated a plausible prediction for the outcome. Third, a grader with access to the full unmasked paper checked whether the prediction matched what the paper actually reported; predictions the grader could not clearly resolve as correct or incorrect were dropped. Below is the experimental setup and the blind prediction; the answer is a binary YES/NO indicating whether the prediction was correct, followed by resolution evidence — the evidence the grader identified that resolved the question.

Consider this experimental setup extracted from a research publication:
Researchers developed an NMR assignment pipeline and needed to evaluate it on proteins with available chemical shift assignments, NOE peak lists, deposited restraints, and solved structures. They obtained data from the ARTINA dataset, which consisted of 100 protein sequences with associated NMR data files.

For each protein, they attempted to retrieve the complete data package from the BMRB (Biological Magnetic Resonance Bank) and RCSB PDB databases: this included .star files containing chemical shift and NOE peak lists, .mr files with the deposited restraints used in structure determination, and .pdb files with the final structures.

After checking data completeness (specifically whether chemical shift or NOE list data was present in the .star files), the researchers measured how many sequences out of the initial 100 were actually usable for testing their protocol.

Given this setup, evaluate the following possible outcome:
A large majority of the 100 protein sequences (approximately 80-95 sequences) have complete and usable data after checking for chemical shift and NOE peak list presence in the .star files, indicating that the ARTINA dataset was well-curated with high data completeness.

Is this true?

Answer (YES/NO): NO